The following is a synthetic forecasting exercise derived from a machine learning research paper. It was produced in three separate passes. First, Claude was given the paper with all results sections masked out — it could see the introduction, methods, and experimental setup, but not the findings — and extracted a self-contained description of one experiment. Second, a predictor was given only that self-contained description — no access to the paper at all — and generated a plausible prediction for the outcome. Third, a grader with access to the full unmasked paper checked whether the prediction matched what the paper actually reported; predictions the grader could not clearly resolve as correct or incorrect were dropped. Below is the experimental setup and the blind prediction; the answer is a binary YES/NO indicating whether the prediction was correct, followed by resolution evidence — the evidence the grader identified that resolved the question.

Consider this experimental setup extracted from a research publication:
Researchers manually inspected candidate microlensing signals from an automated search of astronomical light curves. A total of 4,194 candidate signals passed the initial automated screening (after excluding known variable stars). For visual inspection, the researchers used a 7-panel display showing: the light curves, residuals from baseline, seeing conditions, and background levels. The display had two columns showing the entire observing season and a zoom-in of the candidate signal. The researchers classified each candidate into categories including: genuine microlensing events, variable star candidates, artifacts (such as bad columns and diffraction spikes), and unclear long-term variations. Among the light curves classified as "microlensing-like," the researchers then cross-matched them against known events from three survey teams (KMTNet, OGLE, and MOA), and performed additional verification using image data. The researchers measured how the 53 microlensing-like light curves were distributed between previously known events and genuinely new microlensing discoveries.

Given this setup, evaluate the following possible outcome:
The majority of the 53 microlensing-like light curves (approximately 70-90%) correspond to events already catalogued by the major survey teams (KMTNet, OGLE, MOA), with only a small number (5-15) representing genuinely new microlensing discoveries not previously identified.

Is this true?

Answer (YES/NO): NO